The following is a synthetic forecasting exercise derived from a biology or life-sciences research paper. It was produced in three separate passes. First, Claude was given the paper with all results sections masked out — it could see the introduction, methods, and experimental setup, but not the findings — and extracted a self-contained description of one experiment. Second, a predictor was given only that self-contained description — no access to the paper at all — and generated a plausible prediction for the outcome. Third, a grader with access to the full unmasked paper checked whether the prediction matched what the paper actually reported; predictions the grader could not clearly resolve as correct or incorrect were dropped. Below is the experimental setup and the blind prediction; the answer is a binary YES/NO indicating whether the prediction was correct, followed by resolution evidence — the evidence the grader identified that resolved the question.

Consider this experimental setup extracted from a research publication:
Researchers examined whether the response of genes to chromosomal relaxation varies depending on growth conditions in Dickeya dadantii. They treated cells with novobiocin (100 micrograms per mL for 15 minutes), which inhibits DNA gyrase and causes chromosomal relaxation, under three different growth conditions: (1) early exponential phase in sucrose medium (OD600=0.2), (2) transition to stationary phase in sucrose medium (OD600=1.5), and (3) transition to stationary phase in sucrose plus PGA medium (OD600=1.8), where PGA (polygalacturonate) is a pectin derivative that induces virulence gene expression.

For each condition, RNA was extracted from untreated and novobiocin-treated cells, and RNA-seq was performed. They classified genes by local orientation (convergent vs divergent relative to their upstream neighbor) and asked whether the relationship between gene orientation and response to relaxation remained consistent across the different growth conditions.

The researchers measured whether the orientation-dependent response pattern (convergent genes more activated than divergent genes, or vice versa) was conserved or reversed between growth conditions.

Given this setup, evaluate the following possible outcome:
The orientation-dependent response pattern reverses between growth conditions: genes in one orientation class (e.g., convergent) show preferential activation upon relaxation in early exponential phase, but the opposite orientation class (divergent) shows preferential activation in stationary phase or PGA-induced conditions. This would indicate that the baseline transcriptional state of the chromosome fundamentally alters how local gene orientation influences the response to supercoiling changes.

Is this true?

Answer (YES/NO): NO